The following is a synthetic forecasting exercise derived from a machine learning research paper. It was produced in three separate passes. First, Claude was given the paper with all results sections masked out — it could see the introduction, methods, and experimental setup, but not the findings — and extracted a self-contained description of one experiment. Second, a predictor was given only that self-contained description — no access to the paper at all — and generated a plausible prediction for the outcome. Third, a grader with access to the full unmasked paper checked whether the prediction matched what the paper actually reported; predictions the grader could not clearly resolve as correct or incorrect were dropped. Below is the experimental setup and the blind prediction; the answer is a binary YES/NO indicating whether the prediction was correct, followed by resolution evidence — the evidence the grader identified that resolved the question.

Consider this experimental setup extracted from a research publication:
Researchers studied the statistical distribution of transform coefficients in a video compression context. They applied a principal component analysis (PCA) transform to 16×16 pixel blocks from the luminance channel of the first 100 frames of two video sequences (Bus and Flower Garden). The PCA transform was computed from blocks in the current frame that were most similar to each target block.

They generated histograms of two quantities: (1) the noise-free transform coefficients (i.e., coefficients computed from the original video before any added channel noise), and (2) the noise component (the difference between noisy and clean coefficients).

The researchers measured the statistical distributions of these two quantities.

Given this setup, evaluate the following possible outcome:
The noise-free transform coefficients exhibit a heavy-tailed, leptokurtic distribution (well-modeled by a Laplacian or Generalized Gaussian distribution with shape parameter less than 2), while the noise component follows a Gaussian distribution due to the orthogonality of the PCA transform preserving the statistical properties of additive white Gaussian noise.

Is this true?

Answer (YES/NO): YES